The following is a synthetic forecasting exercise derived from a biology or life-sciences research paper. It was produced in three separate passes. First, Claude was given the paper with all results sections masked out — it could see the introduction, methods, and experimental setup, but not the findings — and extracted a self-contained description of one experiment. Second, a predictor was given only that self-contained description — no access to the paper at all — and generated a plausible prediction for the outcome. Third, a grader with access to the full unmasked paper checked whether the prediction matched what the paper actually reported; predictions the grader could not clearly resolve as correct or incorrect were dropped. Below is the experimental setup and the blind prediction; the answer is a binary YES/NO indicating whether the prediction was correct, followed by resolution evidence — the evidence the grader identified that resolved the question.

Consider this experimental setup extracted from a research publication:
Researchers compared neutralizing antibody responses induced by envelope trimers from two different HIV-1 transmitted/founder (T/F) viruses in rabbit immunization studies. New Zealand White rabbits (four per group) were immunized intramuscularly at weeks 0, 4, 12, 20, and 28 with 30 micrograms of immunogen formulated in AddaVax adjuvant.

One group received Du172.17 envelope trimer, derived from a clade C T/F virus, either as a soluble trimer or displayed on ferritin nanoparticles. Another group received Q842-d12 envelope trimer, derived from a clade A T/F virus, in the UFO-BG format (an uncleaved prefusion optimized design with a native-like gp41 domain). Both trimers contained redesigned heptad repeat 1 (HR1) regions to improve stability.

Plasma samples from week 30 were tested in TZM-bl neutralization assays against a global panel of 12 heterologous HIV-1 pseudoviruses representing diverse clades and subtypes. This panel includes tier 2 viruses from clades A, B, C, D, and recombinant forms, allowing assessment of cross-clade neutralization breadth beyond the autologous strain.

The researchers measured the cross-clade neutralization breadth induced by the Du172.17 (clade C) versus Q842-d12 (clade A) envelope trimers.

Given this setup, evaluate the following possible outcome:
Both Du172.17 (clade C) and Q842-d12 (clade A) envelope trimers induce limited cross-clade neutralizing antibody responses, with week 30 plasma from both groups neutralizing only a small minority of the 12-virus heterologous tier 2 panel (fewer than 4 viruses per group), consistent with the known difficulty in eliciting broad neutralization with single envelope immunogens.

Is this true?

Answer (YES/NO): YES